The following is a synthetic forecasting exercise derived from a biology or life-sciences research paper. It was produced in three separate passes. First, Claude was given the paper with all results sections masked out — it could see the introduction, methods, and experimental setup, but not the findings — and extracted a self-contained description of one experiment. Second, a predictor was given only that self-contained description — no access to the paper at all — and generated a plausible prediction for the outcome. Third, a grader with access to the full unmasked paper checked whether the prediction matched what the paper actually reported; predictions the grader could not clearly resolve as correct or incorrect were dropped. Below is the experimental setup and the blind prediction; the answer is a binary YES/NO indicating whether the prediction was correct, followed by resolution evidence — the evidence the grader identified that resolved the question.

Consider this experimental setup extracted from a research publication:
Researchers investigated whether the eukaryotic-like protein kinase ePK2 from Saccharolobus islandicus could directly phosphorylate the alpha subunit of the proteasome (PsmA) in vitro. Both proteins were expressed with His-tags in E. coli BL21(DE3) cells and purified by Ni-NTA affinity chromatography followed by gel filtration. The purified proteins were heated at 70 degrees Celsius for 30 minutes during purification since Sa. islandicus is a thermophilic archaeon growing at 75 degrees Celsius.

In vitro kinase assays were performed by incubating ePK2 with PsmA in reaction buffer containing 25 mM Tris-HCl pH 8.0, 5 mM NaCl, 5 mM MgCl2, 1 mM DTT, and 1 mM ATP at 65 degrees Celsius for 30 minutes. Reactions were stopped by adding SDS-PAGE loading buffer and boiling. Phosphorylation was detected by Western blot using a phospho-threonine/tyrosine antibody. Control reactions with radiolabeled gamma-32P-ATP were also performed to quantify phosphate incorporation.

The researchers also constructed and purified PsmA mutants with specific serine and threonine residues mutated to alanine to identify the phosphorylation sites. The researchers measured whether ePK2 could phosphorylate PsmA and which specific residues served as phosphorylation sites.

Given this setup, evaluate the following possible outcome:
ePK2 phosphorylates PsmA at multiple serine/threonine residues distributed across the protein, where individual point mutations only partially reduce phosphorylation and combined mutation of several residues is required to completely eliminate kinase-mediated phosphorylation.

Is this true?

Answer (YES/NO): NO